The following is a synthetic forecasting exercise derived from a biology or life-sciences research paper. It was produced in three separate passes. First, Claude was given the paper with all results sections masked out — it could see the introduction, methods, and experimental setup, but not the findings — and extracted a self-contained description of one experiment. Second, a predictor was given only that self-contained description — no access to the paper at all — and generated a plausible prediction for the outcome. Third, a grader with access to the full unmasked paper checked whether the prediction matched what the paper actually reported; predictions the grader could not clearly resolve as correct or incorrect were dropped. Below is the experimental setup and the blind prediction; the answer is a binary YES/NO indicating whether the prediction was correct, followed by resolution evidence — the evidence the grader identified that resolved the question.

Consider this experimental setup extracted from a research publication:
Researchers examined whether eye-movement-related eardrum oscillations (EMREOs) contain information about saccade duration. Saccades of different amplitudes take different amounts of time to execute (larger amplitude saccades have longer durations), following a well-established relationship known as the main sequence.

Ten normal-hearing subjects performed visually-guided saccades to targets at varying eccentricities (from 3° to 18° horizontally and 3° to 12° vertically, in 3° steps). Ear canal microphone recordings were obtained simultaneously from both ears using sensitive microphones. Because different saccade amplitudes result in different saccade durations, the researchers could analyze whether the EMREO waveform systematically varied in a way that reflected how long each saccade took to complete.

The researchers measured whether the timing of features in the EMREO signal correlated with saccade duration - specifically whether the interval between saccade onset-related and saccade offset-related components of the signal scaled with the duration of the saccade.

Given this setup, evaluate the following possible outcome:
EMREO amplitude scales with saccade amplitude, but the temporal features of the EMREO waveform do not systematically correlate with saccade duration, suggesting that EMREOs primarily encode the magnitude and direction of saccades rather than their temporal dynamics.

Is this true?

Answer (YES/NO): NO